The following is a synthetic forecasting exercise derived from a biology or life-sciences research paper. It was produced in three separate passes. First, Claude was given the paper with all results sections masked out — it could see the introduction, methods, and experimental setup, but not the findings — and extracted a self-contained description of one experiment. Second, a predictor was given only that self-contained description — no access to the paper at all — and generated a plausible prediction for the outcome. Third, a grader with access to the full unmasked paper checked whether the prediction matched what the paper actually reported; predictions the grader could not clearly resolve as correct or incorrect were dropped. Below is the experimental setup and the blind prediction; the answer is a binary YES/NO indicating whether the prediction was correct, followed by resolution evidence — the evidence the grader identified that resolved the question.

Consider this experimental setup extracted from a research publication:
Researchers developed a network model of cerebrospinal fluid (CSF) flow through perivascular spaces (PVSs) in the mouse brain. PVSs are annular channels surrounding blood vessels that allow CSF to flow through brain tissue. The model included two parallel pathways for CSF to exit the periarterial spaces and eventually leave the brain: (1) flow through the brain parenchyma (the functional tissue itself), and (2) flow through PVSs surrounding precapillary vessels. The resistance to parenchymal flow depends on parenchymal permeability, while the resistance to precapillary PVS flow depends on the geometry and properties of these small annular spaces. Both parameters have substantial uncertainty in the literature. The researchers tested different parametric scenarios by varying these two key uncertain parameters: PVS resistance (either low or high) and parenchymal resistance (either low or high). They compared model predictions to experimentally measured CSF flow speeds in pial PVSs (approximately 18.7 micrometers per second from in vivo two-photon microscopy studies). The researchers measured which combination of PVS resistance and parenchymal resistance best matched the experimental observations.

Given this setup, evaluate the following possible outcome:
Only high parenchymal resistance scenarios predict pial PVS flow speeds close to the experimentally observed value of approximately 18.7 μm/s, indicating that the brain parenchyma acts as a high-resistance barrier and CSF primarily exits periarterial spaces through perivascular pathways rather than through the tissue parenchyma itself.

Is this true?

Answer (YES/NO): NO